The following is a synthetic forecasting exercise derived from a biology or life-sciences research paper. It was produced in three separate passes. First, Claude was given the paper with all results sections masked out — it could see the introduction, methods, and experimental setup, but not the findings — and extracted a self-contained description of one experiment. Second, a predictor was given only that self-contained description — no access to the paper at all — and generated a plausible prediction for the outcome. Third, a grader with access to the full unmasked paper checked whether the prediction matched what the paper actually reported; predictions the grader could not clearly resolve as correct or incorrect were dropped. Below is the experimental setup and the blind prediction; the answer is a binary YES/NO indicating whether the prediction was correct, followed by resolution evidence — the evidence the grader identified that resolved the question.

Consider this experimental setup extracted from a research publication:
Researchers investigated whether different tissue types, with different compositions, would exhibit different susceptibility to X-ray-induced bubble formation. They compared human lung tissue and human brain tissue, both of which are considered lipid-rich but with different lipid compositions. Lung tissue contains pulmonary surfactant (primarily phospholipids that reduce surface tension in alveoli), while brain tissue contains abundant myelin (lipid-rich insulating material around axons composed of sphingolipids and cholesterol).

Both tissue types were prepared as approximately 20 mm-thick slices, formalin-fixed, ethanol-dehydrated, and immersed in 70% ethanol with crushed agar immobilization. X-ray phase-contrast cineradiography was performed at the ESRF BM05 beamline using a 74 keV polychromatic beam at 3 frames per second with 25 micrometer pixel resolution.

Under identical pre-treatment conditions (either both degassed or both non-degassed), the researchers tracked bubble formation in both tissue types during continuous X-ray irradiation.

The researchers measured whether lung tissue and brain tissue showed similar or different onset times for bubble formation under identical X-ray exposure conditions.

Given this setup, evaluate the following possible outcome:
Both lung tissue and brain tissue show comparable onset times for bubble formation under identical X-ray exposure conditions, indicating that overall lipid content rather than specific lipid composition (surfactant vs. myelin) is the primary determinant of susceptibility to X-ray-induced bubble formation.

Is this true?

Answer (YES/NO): NO